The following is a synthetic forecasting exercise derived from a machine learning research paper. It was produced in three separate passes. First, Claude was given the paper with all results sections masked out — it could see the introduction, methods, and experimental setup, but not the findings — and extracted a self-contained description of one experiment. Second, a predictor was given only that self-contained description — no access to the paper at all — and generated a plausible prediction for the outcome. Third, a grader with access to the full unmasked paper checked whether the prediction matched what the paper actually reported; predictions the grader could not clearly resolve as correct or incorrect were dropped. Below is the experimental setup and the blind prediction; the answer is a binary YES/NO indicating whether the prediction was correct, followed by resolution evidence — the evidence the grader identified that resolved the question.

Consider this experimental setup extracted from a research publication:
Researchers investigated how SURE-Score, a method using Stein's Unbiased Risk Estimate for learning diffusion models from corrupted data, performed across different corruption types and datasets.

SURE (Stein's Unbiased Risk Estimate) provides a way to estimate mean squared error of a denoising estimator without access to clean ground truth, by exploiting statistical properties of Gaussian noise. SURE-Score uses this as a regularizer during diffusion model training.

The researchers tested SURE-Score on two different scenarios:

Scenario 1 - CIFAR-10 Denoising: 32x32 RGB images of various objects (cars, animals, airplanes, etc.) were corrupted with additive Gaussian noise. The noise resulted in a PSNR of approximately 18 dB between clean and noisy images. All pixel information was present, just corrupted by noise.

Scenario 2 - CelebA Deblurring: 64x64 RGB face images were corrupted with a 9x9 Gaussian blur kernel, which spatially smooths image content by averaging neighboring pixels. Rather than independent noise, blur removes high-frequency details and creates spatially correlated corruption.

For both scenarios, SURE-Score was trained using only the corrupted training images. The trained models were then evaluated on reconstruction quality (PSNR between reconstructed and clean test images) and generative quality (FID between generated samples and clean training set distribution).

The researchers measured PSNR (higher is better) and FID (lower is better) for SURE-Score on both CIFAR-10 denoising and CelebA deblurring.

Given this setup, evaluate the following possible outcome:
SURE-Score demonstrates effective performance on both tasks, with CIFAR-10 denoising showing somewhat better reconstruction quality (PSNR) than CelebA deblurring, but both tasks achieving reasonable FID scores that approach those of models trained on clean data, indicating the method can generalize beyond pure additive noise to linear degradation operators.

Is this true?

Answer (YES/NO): NO